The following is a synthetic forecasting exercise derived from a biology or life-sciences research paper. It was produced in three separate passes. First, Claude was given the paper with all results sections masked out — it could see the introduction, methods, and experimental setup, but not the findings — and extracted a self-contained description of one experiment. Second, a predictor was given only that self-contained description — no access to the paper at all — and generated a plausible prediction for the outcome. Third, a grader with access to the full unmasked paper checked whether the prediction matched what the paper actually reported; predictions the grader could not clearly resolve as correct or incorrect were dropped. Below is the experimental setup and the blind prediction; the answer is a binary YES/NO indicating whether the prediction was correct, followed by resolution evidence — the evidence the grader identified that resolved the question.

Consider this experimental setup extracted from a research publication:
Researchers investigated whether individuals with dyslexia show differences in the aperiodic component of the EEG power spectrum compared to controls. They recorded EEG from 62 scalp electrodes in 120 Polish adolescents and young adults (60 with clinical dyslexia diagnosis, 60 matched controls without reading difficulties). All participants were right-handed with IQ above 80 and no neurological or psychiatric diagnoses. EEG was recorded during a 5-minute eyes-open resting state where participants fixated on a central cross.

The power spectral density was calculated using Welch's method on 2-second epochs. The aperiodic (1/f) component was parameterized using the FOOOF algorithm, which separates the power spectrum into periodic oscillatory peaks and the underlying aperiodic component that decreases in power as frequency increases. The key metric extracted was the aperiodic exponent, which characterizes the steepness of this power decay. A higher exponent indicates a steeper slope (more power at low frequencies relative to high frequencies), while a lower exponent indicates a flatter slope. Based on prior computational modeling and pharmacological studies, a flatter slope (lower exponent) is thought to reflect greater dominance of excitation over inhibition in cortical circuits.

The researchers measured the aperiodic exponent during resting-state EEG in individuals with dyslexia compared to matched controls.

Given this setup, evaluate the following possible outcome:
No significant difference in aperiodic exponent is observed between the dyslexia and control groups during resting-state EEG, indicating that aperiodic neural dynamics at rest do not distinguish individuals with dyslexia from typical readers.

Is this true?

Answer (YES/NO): YES